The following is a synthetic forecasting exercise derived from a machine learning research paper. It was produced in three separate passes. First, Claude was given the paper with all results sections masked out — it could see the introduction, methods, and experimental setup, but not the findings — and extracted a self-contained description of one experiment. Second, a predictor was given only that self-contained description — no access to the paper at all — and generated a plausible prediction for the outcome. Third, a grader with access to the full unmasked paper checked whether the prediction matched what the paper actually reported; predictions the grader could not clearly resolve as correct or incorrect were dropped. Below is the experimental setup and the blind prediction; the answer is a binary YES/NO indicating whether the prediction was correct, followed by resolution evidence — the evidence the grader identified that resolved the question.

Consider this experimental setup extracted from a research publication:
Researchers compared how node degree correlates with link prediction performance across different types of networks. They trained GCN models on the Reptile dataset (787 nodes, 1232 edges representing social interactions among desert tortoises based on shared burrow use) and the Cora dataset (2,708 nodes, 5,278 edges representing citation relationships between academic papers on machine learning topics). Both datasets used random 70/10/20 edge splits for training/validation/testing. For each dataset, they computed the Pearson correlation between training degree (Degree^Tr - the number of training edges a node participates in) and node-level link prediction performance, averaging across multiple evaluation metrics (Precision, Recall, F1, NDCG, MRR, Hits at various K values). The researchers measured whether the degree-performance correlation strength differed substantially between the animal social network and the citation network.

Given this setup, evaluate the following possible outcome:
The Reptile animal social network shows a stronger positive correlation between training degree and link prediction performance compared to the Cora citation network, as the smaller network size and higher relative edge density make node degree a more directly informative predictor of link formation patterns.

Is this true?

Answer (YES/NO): YES